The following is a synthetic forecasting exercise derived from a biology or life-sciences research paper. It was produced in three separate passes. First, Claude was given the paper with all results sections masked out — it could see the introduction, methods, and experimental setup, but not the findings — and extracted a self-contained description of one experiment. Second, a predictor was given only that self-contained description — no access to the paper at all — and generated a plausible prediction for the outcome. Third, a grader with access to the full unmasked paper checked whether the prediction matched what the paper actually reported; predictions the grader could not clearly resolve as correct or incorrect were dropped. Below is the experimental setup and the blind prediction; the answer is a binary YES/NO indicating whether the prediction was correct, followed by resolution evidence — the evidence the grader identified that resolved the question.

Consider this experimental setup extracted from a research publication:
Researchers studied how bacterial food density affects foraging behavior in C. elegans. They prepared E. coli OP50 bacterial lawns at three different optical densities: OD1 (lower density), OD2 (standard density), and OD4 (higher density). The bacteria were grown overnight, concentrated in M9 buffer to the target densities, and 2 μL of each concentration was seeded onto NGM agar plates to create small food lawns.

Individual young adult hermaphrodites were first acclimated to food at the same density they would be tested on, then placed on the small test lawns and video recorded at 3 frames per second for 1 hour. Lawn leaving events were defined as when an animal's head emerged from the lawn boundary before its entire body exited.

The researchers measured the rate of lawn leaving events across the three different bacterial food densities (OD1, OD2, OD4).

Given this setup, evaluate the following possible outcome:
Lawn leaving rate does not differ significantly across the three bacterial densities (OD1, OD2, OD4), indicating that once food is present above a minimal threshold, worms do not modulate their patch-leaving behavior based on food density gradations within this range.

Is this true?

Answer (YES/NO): NO